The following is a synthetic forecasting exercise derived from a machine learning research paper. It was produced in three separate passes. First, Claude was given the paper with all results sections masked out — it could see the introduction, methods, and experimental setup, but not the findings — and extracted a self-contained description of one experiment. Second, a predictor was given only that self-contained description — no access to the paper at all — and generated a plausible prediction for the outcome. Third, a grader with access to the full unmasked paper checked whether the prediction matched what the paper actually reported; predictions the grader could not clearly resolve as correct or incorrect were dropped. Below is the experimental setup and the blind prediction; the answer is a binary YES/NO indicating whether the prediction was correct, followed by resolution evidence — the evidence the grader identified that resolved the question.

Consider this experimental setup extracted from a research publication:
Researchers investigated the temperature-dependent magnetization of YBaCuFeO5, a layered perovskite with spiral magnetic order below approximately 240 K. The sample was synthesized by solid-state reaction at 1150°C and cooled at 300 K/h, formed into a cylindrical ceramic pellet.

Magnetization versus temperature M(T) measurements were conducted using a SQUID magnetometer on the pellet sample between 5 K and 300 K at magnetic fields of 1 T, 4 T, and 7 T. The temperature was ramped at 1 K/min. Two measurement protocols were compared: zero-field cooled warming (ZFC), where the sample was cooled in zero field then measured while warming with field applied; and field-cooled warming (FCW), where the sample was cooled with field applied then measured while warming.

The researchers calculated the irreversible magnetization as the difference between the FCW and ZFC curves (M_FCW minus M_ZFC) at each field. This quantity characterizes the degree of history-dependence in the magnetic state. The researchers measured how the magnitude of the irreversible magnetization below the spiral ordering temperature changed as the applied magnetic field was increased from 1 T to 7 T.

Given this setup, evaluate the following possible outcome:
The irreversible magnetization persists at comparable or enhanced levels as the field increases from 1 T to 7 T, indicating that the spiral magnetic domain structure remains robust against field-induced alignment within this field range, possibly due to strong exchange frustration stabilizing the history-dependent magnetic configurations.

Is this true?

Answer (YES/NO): YES